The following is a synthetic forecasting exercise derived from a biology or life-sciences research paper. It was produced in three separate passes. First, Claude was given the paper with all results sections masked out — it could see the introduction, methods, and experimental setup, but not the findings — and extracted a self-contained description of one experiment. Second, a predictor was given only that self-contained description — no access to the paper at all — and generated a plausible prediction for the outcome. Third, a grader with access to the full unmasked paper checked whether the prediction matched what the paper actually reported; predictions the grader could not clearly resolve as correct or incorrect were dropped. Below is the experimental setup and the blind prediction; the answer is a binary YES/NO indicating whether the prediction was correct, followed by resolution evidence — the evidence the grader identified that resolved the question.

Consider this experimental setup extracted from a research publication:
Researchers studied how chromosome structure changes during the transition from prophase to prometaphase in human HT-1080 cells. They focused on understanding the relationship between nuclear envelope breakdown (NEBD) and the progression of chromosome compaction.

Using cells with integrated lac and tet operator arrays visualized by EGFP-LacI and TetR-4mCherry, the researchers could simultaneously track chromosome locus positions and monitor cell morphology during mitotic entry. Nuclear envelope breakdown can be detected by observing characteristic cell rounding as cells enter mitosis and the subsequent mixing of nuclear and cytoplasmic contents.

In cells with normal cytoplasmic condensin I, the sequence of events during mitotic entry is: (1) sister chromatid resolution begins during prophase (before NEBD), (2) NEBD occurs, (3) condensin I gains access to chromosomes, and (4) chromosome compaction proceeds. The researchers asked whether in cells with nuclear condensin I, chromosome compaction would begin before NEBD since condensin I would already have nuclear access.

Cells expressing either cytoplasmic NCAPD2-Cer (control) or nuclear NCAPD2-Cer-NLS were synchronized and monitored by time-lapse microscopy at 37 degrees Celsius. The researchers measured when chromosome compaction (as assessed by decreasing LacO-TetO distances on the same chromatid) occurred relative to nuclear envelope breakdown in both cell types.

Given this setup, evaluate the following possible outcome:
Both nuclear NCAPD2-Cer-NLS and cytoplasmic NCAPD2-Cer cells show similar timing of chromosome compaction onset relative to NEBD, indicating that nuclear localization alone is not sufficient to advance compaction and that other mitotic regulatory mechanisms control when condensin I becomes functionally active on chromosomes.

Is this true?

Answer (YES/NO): NO